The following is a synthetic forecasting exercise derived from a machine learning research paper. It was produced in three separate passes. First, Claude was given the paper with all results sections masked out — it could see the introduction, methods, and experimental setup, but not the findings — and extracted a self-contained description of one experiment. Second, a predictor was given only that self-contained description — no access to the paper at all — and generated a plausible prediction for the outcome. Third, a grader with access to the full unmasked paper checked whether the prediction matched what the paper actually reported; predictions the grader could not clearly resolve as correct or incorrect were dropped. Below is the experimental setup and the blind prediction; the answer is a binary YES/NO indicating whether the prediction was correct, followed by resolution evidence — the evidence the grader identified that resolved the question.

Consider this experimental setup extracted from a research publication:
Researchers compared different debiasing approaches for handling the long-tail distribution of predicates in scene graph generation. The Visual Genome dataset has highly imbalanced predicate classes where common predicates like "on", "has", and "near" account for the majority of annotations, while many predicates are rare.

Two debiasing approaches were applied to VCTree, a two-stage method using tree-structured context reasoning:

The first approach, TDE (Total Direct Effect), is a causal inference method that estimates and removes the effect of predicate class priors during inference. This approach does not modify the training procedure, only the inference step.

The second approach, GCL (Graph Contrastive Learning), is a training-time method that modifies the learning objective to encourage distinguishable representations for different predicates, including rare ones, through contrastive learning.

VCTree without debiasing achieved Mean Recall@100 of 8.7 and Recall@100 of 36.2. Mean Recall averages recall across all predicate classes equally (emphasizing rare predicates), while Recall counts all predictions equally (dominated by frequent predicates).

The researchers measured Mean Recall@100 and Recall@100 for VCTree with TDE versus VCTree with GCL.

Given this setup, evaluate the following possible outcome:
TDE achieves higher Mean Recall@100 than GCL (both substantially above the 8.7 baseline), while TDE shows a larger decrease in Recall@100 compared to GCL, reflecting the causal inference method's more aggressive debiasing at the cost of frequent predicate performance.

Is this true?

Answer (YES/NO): NO